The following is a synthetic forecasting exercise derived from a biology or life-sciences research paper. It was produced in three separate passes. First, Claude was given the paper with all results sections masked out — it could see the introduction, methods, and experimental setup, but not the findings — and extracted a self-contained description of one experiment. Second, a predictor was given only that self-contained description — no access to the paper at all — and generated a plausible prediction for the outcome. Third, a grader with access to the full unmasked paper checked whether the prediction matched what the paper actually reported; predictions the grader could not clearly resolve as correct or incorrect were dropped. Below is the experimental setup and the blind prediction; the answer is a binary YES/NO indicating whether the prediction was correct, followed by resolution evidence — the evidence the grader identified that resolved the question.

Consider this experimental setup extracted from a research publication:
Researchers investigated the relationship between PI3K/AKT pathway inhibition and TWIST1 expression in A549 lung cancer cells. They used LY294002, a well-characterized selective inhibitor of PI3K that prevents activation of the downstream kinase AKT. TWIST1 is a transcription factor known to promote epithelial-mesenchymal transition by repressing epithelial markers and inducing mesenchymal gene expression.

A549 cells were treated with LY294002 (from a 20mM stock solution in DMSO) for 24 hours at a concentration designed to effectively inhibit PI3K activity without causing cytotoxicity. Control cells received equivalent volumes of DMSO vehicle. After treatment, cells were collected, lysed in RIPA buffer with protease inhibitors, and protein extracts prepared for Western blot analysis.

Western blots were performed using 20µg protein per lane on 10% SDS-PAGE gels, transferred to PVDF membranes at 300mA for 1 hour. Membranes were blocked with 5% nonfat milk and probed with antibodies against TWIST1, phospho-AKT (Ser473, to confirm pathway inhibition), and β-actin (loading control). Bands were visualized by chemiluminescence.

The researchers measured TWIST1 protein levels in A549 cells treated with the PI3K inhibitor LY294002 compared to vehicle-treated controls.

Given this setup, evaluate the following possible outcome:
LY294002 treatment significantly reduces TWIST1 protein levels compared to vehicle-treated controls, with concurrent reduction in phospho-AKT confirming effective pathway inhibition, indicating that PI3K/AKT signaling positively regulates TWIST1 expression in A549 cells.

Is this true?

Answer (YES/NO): YES